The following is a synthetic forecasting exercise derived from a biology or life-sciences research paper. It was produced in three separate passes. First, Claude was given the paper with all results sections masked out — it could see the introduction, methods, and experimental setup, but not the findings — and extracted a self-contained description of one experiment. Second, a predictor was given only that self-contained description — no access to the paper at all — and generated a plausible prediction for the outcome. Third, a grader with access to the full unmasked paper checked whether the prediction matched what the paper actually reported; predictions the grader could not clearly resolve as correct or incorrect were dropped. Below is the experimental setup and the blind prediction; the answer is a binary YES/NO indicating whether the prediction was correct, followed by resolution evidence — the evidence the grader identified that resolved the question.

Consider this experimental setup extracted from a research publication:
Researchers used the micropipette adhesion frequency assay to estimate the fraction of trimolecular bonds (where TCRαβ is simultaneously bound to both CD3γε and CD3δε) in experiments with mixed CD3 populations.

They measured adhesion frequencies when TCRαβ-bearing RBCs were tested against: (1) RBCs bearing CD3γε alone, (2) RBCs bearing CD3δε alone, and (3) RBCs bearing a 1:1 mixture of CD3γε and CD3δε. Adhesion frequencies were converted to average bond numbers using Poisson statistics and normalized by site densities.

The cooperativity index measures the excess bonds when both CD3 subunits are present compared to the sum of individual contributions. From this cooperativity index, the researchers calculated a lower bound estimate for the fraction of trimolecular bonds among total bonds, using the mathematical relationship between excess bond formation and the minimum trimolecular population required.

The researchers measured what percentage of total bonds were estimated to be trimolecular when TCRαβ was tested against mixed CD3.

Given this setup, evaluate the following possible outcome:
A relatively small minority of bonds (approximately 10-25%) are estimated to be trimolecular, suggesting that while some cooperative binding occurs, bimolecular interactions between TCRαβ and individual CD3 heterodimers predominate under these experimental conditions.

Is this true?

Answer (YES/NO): NO